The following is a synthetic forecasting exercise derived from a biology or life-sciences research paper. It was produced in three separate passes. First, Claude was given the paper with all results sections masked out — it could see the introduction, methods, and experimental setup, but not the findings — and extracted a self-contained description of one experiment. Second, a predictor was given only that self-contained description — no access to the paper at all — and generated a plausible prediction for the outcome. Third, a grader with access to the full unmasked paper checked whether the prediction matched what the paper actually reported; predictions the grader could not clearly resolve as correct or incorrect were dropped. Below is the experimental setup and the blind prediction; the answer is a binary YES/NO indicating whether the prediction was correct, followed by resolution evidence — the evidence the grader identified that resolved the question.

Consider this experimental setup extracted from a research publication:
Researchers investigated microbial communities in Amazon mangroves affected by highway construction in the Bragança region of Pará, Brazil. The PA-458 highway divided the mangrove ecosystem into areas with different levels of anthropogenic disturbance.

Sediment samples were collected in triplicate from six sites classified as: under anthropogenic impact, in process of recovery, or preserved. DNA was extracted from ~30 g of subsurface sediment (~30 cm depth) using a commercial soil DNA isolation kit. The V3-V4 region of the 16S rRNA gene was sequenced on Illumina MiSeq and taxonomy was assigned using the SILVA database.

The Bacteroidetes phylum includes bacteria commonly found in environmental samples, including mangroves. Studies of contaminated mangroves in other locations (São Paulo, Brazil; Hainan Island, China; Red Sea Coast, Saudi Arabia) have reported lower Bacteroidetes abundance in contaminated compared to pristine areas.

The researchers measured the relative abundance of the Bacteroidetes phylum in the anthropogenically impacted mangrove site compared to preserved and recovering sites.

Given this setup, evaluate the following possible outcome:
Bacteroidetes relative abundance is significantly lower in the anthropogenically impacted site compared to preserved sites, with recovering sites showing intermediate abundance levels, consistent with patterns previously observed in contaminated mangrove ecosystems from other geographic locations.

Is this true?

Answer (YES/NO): NO